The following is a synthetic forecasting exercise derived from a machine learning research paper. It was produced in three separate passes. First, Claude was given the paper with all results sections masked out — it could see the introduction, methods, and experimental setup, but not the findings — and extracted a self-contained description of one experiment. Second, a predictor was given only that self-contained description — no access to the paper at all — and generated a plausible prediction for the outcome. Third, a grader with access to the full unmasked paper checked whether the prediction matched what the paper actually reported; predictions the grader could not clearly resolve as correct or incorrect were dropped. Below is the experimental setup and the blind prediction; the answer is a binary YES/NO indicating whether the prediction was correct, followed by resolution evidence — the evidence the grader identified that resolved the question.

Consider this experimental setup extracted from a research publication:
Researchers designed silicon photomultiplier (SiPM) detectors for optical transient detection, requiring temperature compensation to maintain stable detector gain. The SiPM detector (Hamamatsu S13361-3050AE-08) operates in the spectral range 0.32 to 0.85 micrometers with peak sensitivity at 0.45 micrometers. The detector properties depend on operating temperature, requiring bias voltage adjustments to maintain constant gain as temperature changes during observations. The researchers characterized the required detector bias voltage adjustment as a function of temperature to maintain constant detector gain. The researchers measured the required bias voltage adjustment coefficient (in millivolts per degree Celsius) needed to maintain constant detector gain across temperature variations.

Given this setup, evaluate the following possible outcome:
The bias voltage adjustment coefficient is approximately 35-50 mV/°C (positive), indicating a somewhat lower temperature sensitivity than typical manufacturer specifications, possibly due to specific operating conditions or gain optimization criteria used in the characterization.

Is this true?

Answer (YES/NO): NO